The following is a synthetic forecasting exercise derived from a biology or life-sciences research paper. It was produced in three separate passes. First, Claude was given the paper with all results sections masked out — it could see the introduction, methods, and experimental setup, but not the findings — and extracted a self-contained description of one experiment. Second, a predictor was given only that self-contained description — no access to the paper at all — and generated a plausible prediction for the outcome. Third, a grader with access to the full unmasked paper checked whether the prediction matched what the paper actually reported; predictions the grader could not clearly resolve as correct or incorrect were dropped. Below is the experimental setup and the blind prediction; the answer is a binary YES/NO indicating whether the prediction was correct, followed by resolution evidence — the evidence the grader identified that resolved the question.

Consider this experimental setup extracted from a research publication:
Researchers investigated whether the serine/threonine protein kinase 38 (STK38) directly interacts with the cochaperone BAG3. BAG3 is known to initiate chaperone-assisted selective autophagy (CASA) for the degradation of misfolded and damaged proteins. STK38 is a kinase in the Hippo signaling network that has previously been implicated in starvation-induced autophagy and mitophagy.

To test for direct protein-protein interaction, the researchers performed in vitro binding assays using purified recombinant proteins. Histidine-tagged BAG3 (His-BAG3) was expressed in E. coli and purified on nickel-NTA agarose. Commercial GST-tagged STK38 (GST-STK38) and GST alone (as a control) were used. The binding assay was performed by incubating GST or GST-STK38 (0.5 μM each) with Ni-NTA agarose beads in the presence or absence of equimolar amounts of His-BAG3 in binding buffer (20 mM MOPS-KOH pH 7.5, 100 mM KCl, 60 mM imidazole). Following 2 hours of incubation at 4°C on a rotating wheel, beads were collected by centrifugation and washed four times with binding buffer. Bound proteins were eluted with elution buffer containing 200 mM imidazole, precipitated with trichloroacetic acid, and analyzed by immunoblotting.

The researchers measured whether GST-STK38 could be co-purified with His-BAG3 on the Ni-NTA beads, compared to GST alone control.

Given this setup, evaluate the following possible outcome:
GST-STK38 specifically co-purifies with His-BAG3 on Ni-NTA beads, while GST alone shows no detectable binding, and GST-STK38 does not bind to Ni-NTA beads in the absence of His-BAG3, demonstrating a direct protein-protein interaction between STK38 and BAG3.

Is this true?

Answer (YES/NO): YES